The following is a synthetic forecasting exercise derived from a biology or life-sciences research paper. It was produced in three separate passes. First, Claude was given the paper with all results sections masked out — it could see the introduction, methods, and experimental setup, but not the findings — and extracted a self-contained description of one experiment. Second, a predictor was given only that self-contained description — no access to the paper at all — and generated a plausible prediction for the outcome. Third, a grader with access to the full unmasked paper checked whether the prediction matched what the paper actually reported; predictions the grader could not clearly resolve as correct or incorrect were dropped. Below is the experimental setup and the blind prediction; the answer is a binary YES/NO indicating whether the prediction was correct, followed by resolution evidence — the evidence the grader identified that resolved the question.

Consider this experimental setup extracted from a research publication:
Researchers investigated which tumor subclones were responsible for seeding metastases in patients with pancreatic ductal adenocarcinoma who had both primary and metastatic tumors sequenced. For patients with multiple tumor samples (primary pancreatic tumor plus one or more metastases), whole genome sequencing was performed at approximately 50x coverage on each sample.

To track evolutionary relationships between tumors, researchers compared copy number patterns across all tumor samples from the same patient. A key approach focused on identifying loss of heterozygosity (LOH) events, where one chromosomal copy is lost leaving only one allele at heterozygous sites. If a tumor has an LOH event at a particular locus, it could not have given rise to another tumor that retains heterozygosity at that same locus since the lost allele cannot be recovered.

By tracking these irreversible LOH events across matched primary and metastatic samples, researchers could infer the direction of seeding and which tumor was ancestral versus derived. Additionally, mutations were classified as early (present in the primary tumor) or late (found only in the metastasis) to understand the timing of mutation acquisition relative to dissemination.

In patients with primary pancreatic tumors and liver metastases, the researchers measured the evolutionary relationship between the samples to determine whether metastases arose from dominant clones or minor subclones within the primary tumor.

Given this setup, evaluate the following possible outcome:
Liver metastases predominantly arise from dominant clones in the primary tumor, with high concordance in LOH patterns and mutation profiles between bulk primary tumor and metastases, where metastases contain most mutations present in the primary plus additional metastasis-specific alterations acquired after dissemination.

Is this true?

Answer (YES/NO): NO